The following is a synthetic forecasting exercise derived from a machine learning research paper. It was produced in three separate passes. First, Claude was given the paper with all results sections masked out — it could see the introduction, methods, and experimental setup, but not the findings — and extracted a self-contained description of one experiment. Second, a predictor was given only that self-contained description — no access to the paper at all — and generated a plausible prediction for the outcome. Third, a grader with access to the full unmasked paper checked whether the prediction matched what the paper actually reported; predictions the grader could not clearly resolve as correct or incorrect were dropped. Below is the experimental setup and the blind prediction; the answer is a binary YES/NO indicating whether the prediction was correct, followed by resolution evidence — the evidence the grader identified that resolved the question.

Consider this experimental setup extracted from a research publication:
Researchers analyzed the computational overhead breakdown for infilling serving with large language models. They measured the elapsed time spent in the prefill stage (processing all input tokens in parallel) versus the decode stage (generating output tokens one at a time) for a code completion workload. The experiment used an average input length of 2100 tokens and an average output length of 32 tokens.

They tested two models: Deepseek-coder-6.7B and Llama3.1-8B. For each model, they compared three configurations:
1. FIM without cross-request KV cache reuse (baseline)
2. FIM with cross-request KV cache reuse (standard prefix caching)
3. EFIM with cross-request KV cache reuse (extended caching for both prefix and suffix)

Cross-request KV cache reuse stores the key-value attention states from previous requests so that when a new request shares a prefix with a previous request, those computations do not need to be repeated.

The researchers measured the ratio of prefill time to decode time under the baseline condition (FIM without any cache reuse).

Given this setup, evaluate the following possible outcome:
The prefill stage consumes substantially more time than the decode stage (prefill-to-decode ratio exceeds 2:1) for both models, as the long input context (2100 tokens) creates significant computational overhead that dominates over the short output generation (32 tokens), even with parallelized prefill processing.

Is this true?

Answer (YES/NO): YES